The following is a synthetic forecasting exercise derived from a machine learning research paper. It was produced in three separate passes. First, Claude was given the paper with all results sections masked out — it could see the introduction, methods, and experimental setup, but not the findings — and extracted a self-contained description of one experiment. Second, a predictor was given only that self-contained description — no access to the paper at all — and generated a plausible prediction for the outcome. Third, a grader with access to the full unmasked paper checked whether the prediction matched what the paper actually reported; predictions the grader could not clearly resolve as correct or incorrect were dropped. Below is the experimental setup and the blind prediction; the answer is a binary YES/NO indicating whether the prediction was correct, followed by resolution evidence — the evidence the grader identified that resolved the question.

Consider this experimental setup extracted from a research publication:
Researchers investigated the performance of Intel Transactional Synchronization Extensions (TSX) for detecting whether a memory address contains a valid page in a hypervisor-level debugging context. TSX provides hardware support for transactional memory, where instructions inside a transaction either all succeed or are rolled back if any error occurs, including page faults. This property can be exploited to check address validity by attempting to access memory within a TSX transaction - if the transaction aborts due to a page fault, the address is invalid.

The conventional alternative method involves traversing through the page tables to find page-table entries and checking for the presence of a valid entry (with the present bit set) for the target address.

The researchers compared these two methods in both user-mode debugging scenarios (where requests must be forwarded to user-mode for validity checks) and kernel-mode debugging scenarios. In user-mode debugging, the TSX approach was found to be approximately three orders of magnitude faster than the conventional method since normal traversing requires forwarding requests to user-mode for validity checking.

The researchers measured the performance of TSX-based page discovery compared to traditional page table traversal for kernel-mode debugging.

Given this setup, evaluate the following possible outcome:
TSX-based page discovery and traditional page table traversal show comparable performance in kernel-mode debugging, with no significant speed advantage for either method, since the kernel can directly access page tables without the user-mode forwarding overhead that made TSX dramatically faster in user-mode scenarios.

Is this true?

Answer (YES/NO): NO